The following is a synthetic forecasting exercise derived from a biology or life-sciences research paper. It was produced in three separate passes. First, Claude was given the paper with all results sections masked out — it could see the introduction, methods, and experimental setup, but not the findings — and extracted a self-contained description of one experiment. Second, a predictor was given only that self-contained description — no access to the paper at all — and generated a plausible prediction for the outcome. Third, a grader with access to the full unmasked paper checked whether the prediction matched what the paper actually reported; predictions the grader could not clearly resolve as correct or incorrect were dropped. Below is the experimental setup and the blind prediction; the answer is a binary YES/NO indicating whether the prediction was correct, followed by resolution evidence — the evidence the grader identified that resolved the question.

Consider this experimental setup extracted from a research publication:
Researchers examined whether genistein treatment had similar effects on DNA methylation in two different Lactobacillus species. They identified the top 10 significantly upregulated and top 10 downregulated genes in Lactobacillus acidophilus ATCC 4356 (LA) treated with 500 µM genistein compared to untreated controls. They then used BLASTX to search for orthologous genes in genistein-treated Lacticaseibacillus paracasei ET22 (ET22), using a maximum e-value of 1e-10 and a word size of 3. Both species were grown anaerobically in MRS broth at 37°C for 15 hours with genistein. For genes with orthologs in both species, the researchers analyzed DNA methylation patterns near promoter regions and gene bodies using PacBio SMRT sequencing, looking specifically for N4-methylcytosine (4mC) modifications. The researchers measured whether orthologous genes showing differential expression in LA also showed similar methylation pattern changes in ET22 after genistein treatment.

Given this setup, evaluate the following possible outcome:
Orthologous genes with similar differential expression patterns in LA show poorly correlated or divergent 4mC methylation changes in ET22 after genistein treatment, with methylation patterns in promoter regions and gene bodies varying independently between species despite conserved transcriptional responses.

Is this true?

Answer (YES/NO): NO